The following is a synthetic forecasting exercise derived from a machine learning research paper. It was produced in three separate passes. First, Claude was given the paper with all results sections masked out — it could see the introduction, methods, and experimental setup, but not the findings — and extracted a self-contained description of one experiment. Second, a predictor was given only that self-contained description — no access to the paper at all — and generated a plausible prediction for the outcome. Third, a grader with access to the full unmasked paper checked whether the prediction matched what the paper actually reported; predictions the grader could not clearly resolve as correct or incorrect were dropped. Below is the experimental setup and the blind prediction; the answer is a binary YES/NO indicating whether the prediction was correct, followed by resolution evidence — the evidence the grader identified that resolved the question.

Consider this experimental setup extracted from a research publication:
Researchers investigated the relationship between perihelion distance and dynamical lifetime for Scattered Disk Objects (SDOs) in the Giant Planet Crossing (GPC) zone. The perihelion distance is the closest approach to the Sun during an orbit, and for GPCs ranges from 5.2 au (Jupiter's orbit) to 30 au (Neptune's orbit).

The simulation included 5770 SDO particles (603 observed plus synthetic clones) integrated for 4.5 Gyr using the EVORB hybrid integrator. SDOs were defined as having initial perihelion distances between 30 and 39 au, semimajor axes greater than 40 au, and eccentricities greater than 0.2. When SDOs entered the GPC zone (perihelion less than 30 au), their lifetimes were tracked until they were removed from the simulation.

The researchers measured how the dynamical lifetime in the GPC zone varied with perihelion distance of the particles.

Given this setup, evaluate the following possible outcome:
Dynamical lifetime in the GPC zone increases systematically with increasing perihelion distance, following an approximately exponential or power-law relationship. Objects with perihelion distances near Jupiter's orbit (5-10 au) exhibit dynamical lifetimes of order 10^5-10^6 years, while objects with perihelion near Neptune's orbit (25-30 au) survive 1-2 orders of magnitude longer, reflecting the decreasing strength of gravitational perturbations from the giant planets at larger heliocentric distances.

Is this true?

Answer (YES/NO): YES